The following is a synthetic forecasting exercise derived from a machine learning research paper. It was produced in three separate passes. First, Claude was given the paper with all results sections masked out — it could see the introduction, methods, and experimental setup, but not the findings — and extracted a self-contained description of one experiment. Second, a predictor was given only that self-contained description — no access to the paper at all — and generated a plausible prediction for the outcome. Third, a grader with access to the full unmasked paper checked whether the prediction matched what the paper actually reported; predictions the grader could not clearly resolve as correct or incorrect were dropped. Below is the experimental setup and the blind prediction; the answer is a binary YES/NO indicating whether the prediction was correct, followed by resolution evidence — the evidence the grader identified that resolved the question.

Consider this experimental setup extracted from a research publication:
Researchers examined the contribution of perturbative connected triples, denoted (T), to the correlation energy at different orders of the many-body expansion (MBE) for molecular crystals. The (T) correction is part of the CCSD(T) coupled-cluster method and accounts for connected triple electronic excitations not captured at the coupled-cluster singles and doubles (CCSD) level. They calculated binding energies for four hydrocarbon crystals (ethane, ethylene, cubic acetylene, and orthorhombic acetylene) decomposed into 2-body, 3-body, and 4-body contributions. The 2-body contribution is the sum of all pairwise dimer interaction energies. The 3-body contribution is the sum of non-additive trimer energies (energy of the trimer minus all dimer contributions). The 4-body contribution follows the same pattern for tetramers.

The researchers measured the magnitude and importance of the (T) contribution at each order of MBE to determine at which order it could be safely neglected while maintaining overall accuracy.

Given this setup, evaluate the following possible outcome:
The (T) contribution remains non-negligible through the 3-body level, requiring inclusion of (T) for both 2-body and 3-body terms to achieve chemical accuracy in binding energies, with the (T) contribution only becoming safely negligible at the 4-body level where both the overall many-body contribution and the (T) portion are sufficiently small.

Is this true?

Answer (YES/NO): YES